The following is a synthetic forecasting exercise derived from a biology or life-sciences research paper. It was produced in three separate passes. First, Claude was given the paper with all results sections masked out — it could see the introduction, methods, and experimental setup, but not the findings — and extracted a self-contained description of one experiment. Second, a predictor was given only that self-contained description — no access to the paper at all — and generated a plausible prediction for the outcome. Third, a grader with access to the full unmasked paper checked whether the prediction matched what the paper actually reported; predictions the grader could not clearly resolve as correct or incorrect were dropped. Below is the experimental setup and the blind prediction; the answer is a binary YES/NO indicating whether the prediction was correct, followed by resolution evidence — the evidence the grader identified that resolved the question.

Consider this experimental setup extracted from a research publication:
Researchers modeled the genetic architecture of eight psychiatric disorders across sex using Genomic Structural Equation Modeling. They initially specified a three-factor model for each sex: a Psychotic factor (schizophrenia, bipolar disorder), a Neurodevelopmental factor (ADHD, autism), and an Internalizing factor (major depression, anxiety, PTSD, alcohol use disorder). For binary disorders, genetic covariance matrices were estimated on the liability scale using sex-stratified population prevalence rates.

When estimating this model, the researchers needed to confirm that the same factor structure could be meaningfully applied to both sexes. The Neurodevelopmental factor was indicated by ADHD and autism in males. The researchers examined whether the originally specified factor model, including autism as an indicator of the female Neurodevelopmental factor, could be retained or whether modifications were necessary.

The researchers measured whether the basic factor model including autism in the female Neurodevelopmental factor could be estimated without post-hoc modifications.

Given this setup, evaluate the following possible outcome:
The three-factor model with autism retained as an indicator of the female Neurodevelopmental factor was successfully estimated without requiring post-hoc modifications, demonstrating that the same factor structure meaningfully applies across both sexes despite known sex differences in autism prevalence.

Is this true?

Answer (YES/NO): NO